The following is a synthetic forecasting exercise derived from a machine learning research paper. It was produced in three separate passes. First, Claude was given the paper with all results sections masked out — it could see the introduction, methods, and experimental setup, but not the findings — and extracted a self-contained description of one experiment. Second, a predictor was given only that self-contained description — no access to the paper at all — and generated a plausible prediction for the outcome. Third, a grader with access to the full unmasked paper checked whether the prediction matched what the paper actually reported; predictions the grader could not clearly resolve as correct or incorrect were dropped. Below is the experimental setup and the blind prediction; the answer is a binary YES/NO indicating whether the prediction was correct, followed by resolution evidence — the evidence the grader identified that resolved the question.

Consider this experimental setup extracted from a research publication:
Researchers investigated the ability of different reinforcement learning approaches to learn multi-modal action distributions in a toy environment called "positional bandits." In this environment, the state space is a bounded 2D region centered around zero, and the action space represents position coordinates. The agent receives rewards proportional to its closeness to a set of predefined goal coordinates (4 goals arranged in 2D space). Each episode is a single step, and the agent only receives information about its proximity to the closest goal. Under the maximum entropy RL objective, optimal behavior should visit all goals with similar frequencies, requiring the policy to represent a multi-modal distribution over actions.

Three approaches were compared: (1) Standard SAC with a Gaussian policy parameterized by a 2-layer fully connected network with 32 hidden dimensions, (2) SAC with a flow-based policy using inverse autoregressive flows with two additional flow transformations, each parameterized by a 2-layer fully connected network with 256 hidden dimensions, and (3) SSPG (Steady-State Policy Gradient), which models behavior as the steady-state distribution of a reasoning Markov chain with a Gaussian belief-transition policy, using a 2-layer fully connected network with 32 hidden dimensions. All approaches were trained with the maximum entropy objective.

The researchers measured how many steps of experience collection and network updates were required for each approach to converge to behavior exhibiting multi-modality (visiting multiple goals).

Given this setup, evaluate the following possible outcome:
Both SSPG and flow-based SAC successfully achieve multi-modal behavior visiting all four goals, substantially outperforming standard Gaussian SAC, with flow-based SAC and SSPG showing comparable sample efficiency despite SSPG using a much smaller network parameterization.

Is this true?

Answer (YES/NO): NO